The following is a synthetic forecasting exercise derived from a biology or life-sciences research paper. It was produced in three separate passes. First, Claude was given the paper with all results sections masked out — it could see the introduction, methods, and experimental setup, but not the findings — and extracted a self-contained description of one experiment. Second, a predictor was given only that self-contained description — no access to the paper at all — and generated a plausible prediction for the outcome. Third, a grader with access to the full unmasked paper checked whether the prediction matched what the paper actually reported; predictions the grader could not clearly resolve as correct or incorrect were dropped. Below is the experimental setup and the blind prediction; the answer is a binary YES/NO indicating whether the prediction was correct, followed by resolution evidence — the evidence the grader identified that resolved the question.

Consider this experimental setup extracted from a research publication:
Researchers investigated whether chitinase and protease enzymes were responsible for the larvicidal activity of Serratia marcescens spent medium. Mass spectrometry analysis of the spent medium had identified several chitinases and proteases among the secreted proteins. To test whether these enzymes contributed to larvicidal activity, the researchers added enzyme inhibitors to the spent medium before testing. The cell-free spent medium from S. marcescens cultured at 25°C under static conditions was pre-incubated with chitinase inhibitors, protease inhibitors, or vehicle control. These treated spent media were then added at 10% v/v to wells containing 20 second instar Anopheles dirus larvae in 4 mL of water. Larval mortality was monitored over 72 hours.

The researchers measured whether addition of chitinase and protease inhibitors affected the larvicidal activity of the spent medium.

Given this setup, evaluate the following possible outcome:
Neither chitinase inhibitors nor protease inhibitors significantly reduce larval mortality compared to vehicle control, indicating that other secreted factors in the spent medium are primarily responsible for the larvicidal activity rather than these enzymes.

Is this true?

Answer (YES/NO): NO